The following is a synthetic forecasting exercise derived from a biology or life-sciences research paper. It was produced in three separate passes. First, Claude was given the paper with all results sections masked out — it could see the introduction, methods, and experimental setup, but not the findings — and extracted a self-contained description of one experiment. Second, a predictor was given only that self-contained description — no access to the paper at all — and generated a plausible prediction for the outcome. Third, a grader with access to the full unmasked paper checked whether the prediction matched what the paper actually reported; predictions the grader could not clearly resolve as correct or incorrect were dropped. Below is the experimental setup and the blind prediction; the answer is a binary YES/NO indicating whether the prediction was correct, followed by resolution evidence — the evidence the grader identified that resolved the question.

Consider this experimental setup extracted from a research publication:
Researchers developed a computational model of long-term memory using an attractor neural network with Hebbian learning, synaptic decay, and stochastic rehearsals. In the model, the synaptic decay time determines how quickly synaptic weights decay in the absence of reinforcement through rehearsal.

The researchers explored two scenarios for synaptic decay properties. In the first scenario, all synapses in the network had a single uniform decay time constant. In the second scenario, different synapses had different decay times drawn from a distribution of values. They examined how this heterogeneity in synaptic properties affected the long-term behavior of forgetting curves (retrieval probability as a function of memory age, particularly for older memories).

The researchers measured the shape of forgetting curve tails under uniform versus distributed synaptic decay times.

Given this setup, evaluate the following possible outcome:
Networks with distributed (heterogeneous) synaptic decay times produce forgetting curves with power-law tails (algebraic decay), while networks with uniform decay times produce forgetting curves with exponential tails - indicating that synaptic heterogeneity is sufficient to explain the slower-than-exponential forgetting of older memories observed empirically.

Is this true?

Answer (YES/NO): NO